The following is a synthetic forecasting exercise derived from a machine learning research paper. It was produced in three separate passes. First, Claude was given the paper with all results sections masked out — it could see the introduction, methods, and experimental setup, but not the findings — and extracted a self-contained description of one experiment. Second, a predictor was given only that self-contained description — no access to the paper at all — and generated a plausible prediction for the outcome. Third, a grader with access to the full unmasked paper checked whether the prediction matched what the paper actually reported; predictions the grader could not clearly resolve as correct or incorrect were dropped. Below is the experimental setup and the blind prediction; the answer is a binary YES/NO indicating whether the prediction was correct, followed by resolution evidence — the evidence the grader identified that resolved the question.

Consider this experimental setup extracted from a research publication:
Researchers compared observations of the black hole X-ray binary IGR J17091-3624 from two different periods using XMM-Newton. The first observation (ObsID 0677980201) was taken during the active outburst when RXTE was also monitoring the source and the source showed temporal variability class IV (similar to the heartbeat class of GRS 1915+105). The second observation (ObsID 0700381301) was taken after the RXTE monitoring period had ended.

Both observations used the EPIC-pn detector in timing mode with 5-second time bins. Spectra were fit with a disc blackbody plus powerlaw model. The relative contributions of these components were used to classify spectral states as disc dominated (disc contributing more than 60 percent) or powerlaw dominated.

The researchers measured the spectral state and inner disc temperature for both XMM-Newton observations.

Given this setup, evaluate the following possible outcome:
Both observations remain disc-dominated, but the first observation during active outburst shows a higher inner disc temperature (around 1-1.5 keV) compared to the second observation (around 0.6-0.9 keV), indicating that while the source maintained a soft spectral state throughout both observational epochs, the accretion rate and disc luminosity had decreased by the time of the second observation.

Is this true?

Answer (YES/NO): NO